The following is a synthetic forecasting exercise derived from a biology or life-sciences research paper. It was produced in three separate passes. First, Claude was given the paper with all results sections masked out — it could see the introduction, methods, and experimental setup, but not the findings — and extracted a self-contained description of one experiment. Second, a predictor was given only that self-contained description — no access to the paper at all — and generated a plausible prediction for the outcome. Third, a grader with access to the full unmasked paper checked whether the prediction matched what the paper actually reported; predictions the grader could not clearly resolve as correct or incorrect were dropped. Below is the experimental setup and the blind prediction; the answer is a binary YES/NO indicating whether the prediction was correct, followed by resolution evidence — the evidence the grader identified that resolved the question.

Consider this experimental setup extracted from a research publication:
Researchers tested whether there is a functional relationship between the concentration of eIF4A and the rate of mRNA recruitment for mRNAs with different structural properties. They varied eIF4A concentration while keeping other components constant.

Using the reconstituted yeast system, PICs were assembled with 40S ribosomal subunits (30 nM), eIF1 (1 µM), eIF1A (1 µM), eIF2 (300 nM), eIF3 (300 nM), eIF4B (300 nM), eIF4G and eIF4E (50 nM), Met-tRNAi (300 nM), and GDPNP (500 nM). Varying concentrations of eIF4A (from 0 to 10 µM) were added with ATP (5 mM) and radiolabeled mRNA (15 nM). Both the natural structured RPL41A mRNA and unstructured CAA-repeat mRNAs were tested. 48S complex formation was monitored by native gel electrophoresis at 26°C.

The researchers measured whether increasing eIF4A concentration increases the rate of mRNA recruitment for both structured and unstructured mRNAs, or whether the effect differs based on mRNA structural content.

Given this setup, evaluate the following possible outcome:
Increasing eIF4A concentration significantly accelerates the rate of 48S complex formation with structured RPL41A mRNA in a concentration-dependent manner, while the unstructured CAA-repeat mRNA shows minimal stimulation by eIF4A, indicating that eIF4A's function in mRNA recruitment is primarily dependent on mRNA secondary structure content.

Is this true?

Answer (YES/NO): NO